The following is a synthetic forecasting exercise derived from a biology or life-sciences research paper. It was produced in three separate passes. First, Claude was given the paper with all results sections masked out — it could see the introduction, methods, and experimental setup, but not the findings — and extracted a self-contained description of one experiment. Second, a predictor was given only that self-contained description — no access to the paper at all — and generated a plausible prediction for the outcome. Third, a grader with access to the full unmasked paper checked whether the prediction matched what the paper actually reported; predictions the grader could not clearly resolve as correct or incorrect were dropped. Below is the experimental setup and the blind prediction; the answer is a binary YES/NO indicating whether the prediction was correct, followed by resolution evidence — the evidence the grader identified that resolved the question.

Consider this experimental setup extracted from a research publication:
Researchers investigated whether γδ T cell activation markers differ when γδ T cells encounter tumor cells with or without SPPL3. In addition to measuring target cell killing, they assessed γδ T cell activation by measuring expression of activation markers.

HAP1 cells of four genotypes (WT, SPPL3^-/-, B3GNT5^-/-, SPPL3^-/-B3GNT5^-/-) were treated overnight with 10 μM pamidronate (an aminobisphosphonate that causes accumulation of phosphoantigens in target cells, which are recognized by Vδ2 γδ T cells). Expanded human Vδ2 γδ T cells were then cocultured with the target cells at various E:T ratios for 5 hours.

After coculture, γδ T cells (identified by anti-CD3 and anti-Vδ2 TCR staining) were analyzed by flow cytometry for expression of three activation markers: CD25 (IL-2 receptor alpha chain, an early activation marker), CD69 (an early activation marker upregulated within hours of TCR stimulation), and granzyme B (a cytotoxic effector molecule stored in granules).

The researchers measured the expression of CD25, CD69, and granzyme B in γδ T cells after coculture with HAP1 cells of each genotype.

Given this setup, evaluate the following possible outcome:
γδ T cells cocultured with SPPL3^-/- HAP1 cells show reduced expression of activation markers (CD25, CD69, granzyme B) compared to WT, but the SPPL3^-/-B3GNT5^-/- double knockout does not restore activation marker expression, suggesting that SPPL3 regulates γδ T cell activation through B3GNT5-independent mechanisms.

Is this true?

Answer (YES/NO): NO